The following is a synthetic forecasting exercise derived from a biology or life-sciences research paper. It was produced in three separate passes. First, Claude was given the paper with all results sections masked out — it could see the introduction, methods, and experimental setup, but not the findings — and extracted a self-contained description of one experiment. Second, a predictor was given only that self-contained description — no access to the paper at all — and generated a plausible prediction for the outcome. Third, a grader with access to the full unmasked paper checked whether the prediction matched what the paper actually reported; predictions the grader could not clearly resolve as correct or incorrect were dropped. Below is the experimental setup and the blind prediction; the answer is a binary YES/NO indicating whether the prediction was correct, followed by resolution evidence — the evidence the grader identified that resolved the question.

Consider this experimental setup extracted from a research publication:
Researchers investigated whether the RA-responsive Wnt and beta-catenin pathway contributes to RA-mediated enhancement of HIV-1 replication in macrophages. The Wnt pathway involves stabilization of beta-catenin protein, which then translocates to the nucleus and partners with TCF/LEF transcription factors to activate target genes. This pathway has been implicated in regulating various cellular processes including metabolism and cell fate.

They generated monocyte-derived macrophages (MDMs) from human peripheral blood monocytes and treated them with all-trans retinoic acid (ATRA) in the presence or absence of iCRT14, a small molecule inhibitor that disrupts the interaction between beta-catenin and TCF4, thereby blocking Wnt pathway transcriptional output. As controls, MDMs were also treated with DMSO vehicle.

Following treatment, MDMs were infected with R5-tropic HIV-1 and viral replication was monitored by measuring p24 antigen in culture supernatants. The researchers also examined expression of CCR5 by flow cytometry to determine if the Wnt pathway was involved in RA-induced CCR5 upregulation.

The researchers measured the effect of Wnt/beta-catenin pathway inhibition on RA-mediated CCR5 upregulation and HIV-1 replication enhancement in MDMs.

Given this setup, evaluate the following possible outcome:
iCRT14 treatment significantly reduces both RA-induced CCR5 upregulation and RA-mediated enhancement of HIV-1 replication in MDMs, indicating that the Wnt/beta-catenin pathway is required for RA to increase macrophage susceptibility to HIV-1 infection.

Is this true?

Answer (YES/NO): NO